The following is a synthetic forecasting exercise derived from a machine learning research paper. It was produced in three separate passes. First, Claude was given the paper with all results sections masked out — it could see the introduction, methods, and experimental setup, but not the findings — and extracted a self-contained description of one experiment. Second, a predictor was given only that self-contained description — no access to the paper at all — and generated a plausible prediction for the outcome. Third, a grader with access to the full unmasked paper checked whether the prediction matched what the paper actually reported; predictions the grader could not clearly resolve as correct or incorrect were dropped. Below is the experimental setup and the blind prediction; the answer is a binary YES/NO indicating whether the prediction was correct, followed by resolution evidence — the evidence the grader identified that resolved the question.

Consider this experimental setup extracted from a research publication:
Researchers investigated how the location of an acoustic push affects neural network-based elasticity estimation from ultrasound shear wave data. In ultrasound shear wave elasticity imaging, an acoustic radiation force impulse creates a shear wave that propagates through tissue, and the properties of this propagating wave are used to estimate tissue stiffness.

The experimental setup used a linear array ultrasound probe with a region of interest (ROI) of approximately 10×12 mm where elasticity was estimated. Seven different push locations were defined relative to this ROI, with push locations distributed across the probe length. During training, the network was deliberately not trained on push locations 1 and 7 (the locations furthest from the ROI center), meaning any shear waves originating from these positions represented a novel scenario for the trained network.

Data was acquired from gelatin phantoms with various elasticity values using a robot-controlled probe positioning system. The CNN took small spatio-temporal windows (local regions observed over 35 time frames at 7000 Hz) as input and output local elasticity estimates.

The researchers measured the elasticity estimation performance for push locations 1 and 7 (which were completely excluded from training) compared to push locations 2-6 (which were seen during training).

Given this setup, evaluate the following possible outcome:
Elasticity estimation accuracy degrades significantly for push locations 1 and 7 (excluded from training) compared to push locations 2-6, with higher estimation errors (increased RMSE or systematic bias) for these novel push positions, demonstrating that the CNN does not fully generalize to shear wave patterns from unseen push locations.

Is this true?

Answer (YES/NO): NO